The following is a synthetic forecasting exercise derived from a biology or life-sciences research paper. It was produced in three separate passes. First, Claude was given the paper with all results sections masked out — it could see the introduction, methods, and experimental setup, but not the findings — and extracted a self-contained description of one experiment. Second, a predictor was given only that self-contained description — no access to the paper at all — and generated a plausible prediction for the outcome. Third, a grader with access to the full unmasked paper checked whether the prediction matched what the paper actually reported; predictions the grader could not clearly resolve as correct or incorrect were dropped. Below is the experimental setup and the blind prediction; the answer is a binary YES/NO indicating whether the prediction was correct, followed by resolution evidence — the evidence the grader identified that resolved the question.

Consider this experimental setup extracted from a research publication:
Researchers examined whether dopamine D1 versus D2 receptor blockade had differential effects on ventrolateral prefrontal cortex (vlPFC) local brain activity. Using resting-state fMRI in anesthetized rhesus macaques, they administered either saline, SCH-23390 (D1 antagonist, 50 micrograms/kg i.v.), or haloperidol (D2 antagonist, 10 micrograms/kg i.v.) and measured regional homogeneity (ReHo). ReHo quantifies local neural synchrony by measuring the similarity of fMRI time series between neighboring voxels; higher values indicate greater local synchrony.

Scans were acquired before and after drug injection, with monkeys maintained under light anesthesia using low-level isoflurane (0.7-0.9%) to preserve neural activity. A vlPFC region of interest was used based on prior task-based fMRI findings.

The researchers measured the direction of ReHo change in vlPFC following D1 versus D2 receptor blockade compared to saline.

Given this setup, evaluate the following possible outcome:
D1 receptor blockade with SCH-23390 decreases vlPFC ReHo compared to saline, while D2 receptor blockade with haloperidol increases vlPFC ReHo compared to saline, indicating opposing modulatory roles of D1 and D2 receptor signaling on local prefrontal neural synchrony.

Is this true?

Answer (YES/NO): NO